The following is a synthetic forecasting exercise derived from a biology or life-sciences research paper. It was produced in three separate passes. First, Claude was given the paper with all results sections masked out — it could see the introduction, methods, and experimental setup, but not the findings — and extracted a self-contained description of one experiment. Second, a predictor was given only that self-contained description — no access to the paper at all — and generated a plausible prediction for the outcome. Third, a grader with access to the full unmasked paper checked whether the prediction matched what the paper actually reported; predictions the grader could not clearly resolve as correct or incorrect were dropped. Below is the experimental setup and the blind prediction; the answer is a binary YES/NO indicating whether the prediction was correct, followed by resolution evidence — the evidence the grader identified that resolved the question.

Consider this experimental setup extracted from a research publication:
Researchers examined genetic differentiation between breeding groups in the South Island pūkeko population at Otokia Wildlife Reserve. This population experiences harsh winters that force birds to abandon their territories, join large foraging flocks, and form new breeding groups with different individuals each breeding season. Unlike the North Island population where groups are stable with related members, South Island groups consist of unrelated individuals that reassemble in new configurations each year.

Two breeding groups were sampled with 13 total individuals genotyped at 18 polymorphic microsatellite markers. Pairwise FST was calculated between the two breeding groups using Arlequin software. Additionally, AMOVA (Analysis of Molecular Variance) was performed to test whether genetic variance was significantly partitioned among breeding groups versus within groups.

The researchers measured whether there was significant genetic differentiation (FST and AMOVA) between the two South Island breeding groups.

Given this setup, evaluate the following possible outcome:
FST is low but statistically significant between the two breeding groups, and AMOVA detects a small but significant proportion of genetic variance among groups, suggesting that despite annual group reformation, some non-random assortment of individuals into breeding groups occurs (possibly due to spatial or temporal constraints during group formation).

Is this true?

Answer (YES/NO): NO